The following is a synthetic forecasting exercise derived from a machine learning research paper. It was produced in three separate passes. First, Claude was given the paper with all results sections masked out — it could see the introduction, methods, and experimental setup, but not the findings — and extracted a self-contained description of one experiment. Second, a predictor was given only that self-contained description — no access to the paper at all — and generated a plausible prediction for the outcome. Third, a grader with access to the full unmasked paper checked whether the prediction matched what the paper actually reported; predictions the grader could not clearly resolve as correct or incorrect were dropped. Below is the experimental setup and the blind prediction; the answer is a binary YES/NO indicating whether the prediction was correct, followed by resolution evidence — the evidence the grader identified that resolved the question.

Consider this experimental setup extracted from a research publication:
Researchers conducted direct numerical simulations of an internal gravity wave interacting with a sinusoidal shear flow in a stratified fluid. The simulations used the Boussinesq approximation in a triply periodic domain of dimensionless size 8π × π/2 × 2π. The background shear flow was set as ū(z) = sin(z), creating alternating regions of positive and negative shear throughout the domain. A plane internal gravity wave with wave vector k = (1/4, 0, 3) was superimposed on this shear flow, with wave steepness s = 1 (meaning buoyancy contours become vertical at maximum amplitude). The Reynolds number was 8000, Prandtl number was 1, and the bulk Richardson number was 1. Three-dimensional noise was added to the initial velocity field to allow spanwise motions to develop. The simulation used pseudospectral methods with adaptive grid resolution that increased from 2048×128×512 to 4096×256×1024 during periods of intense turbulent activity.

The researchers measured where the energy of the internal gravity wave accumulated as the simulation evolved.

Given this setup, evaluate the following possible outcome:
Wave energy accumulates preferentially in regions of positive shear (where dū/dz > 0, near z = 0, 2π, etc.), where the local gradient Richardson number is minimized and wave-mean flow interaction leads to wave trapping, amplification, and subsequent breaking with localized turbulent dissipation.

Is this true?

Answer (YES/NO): NO